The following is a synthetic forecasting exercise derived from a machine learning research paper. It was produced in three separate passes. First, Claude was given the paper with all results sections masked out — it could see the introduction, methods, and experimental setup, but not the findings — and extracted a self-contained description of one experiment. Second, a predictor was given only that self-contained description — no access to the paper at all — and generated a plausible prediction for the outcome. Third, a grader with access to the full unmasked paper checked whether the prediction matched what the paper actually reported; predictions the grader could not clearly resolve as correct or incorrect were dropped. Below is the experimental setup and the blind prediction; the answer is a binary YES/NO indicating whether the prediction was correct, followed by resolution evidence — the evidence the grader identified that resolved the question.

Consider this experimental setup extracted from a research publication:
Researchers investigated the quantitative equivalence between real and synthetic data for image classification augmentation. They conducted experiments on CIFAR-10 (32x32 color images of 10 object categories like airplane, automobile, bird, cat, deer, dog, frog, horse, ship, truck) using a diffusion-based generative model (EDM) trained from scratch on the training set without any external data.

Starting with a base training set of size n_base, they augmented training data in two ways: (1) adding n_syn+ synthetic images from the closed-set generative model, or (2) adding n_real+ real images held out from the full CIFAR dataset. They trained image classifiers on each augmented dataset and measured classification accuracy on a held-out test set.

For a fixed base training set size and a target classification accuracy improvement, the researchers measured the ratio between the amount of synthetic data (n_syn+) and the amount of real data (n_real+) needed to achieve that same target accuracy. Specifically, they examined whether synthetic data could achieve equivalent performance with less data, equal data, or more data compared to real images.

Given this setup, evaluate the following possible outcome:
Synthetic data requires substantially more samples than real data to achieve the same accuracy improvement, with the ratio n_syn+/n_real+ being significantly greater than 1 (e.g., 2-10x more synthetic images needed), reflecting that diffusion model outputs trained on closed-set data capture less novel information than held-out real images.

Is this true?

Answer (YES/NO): NO